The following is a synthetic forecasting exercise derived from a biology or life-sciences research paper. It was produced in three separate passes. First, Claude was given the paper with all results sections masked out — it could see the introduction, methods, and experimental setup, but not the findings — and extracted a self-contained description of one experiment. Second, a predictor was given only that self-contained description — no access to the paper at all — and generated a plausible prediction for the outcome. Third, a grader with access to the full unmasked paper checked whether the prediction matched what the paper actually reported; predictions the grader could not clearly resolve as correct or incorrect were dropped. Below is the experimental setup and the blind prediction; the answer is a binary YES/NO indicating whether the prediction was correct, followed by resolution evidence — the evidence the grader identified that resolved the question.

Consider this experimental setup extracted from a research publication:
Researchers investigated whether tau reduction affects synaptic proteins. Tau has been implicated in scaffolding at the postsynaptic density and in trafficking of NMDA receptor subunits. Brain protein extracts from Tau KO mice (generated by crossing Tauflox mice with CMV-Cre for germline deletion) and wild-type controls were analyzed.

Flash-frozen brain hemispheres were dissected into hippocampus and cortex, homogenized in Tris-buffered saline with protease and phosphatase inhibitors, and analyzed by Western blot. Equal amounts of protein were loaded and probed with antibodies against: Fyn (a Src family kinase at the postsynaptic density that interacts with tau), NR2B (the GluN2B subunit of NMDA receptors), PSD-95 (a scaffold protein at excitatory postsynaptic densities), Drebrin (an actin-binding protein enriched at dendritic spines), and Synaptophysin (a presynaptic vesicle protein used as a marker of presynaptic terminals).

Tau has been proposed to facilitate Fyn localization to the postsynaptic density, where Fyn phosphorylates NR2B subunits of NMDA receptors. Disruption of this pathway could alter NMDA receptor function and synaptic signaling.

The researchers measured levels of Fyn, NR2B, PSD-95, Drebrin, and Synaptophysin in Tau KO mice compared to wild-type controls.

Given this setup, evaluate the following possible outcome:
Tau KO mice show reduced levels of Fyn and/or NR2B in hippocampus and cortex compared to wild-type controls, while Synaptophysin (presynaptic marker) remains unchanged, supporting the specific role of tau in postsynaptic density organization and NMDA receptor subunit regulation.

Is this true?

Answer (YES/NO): NO